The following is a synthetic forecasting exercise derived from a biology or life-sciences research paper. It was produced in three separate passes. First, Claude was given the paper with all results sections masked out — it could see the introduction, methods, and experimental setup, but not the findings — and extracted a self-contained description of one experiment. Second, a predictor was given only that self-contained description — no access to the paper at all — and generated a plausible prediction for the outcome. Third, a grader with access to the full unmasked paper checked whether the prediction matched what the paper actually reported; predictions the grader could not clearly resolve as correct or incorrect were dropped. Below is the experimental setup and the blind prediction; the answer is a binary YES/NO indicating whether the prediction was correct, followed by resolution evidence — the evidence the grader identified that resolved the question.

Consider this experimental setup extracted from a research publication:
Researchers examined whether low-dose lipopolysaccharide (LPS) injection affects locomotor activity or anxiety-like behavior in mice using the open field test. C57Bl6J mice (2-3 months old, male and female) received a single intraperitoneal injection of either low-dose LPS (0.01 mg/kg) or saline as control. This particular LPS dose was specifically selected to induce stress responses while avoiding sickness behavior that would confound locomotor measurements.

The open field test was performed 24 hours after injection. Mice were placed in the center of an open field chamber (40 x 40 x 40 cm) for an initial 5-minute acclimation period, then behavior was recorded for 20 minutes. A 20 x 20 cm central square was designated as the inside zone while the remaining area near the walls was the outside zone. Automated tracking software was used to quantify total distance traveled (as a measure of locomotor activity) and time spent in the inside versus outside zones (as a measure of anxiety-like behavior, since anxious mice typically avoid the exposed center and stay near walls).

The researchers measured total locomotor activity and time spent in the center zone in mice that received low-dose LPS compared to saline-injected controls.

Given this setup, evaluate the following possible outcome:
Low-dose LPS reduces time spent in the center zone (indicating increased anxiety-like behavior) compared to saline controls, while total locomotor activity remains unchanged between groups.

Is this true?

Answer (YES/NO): NO